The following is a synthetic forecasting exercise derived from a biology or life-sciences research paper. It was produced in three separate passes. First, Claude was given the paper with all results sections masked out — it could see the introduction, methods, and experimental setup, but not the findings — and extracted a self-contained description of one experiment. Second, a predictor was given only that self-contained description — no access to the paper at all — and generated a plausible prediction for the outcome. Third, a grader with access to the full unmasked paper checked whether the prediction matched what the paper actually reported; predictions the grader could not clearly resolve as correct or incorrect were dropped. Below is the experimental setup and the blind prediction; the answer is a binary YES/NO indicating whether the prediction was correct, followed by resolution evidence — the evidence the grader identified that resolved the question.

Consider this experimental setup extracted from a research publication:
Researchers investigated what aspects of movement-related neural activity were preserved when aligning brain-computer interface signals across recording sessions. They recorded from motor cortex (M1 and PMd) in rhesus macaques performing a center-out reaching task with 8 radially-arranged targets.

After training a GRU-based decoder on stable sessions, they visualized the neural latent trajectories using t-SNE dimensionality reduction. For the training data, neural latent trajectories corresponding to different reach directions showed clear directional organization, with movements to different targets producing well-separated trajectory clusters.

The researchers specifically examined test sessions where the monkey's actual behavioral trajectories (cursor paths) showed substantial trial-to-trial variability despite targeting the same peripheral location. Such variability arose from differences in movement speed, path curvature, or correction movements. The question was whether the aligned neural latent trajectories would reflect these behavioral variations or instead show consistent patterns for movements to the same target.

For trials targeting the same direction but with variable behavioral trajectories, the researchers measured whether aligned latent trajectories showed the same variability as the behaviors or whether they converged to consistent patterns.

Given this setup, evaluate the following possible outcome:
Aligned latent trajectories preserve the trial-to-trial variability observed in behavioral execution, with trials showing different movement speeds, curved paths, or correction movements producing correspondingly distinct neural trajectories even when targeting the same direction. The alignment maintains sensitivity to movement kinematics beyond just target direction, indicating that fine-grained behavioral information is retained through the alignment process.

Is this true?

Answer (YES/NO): YES